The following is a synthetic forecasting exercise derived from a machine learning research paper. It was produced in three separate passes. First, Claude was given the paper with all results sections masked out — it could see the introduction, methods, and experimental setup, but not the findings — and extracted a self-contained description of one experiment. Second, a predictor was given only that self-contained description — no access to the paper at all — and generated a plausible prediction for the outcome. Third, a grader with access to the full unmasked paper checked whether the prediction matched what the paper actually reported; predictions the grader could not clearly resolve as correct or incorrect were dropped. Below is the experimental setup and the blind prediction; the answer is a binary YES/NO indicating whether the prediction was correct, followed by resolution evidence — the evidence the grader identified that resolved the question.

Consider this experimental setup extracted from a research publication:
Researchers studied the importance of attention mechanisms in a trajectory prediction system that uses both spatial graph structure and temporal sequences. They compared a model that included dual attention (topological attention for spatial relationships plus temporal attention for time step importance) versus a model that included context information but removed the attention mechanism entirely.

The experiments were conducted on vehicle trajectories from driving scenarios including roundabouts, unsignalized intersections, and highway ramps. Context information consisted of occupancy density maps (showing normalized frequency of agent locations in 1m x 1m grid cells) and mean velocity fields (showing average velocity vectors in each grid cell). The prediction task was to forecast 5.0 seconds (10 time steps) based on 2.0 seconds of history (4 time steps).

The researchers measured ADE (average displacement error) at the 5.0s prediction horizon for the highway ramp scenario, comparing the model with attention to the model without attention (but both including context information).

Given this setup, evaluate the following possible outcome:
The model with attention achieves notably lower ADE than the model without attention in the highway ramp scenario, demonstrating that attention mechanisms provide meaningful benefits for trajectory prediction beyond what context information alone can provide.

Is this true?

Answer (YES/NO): NO